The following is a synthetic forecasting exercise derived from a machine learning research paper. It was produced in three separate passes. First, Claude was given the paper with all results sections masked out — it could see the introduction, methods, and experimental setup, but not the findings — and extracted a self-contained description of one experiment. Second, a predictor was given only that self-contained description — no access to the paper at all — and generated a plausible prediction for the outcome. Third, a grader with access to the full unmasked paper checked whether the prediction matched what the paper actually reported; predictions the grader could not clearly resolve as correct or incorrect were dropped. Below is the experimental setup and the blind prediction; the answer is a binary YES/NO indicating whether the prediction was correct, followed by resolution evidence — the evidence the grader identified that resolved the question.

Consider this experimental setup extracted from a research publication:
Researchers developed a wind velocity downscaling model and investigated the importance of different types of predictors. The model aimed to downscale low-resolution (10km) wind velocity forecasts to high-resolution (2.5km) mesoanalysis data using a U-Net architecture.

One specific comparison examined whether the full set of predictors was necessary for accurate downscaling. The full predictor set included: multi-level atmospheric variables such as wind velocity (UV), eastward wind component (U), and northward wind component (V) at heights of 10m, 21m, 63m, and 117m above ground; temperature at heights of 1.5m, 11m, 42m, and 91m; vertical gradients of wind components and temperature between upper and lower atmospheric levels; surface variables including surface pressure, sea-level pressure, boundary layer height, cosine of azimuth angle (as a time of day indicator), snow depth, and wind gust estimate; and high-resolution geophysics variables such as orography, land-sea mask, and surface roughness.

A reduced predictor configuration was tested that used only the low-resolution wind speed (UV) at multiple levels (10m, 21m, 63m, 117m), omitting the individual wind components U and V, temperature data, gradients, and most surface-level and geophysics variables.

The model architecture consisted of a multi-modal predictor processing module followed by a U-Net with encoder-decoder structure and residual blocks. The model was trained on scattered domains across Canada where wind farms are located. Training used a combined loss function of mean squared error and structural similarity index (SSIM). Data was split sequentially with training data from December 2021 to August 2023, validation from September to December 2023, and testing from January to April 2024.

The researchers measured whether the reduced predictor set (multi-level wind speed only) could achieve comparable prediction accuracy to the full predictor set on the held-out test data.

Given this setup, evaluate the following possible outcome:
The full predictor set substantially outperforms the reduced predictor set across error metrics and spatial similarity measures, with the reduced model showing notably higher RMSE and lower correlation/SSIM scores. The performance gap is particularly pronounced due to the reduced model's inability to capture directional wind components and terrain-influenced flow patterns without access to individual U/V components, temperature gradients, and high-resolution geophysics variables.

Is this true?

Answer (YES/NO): NO